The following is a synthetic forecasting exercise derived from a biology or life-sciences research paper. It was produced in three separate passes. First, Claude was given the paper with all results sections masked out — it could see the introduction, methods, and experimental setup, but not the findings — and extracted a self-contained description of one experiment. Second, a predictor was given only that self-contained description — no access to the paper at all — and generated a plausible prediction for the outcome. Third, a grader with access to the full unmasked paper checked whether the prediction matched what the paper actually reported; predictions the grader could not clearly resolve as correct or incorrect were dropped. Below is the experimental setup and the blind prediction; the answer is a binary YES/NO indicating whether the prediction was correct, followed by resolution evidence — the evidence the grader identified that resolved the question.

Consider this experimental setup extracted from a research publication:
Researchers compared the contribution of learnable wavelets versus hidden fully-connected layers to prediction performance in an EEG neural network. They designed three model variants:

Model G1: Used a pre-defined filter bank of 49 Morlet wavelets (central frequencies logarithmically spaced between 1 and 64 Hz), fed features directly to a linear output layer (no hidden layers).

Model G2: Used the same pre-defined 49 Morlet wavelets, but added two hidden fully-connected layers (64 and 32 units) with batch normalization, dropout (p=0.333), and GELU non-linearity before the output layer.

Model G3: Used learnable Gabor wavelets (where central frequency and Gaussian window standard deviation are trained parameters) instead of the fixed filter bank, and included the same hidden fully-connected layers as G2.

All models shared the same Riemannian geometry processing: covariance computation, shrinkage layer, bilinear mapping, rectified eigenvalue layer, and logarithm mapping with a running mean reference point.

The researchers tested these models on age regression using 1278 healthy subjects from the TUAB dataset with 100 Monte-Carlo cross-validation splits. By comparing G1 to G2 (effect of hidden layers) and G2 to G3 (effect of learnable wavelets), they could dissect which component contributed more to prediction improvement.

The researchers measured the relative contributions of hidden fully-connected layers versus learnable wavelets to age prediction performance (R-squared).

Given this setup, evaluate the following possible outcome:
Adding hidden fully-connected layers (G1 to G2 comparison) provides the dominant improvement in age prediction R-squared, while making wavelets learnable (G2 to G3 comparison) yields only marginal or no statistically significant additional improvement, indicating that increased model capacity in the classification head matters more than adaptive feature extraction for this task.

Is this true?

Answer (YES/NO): NO